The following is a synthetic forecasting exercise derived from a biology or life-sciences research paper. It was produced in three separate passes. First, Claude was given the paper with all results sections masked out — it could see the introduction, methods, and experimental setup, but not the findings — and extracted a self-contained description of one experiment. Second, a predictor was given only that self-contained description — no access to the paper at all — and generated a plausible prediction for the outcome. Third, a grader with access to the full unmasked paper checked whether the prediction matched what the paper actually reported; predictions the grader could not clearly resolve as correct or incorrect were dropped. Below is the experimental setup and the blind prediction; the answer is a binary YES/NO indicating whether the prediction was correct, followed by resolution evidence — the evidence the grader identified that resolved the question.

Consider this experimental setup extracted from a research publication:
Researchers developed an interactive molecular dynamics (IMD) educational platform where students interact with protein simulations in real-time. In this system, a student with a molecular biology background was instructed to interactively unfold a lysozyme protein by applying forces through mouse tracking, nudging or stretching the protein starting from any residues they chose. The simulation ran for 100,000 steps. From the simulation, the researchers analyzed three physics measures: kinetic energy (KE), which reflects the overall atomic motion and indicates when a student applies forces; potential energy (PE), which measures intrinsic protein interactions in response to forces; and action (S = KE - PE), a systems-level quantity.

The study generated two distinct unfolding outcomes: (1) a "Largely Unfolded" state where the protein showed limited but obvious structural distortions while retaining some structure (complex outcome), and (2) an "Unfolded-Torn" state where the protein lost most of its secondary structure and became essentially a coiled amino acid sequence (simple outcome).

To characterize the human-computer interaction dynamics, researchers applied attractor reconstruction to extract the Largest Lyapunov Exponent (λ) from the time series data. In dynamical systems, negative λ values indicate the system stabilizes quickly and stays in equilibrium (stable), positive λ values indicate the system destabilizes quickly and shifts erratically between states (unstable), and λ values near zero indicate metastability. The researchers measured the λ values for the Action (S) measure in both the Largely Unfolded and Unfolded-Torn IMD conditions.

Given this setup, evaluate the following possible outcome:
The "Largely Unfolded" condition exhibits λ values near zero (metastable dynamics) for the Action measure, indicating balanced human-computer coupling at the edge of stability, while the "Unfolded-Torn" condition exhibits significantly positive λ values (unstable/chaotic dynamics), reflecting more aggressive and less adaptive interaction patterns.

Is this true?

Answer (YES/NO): NO